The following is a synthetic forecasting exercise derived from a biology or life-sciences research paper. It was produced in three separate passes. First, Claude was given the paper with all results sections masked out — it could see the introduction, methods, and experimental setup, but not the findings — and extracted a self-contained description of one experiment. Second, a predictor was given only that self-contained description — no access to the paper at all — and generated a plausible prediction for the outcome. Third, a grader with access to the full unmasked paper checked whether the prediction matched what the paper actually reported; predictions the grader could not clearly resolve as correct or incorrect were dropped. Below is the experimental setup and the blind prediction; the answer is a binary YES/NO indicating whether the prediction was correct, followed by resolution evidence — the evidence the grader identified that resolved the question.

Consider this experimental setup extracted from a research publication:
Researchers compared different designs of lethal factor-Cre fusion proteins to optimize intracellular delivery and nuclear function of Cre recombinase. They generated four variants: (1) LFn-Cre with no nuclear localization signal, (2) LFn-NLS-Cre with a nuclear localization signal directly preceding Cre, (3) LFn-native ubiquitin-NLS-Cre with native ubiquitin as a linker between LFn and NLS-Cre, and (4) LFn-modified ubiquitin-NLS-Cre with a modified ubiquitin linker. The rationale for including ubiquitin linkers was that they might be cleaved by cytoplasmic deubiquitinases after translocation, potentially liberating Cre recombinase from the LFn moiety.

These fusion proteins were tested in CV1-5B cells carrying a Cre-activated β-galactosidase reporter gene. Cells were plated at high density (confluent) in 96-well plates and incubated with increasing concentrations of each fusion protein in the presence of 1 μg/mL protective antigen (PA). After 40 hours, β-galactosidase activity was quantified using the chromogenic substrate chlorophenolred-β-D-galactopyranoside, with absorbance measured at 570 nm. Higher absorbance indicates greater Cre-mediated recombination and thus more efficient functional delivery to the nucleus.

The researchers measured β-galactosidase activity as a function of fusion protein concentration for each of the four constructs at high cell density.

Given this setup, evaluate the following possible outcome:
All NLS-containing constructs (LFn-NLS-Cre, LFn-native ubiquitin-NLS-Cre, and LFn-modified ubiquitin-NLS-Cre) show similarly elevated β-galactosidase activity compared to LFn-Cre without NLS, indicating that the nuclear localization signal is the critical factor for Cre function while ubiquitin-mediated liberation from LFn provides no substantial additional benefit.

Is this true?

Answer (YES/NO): NO